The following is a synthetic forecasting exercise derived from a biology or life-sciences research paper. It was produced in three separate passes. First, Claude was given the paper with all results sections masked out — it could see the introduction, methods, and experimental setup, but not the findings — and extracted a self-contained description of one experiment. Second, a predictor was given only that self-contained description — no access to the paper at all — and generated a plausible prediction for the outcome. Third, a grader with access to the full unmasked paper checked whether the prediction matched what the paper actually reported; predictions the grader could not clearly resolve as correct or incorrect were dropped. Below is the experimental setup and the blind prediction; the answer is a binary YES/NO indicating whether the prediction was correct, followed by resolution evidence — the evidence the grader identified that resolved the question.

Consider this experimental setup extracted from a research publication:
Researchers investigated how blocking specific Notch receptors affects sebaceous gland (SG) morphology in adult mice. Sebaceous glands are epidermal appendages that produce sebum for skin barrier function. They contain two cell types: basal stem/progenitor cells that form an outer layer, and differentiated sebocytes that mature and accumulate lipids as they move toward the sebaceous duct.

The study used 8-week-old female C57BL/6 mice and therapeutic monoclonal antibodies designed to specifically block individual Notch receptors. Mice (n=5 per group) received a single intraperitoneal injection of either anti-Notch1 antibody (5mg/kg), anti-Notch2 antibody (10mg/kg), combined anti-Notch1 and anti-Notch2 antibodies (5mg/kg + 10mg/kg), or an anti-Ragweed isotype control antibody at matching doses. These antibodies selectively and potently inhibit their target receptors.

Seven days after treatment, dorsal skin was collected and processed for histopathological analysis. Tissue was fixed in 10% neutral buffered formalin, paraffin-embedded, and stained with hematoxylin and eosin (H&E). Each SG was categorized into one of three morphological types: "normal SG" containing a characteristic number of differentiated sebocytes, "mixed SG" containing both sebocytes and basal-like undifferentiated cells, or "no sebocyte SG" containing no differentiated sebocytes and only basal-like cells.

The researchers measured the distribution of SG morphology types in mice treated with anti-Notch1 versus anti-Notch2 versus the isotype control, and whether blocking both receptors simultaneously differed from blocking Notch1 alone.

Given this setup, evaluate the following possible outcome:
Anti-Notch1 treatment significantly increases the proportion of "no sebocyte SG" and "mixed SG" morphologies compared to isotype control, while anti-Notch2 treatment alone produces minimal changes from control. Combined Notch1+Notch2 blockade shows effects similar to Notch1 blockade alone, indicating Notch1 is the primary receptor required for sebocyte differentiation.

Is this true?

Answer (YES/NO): NO